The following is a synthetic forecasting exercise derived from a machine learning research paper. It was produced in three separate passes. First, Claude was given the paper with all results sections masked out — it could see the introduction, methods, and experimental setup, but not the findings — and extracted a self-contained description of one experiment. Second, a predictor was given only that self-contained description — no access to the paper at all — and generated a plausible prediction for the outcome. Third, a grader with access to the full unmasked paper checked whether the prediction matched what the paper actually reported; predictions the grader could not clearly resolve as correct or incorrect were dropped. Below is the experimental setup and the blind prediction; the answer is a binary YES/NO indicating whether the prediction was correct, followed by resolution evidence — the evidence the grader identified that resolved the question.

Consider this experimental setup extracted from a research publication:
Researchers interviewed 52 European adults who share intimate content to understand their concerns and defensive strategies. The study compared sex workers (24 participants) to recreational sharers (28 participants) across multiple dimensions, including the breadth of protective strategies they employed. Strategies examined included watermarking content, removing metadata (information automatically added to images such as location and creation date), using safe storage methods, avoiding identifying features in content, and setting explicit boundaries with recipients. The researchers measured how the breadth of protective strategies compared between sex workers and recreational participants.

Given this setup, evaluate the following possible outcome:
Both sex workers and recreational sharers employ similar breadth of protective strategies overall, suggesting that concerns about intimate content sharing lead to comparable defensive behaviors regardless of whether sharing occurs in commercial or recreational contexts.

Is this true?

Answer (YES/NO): NO